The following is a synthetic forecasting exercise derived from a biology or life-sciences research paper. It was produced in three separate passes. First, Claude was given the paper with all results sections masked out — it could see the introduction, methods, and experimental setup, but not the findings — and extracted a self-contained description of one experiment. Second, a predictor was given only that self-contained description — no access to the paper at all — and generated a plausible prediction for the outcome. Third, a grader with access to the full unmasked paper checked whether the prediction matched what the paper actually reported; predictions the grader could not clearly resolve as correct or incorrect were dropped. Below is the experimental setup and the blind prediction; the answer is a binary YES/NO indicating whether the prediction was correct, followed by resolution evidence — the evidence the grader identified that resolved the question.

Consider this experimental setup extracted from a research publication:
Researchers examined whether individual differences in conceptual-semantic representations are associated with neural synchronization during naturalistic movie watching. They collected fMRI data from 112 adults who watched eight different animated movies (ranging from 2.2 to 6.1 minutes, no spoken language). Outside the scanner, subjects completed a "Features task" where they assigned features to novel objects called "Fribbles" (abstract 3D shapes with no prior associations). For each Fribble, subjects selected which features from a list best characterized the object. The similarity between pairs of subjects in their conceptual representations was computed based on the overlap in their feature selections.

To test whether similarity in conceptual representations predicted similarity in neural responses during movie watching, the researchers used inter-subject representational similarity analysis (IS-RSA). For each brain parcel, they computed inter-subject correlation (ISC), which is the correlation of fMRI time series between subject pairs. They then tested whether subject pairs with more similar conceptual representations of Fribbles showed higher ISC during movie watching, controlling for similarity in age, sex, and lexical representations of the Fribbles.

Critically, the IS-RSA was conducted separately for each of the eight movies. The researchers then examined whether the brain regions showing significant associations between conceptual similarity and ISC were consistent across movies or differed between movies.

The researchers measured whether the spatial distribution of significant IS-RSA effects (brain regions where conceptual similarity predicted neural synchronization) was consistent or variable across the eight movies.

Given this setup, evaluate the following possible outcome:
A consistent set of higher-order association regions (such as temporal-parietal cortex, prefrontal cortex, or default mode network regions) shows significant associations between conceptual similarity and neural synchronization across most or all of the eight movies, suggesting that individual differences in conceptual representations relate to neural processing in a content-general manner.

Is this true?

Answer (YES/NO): NO